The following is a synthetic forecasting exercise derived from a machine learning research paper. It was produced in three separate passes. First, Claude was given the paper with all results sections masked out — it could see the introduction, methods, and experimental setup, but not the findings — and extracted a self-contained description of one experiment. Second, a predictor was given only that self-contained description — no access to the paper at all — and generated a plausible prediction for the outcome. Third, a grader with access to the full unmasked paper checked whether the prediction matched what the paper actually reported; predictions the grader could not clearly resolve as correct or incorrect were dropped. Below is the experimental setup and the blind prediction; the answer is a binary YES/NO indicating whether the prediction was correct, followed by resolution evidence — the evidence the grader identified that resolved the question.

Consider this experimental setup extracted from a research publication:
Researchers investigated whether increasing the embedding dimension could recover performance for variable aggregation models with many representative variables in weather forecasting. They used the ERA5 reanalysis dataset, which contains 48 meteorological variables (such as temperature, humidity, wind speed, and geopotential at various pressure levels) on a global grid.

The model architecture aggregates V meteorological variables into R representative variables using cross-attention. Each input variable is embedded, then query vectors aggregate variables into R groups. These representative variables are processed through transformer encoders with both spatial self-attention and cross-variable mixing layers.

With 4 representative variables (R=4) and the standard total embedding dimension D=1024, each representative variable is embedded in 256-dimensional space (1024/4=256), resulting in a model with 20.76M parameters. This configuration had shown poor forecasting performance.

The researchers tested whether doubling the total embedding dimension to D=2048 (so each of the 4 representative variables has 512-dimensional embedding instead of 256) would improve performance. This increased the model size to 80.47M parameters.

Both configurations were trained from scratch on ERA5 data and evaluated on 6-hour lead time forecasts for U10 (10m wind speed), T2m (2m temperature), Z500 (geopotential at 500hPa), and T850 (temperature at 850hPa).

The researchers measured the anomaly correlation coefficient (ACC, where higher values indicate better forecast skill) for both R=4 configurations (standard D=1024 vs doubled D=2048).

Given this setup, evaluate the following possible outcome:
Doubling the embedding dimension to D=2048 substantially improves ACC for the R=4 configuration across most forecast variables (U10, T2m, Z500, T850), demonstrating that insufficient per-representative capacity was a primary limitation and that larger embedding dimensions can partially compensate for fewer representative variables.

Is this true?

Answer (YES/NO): YES